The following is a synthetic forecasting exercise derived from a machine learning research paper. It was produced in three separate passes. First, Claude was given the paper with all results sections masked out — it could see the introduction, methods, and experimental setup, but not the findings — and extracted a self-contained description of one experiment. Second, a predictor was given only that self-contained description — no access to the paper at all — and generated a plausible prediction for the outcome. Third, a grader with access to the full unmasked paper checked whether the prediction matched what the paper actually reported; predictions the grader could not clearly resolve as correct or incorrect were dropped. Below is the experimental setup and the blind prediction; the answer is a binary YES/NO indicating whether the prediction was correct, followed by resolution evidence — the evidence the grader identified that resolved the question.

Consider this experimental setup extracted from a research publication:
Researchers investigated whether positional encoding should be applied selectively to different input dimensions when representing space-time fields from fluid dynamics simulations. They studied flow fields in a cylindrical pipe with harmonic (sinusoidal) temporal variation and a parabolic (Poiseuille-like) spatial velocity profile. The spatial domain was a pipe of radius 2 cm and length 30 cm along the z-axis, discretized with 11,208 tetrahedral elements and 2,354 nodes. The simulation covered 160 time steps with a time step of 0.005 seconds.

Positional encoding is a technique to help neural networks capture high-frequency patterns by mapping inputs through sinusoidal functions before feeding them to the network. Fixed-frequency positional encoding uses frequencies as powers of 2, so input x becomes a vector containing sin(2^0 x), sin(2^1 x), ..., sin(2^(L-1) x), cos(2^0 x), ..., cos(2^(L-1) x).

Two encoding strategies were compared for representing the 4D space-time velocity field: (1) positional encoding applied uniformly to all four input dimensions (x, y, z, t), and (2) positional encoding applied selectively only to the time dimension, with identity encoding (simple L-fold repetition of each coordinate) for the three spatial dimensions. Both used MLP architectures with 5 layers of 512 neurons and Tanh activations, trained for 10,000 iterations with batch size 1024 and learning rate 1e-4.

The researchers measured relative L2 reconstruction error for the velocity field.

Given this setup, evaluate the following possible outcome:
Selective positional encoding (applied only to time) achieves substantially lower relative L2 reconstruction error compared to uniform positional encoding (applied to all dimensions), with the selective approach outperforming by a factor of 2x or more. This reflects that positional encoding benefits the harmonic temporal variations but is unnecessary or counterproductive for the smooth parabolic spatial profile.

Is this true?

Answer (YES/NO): NO